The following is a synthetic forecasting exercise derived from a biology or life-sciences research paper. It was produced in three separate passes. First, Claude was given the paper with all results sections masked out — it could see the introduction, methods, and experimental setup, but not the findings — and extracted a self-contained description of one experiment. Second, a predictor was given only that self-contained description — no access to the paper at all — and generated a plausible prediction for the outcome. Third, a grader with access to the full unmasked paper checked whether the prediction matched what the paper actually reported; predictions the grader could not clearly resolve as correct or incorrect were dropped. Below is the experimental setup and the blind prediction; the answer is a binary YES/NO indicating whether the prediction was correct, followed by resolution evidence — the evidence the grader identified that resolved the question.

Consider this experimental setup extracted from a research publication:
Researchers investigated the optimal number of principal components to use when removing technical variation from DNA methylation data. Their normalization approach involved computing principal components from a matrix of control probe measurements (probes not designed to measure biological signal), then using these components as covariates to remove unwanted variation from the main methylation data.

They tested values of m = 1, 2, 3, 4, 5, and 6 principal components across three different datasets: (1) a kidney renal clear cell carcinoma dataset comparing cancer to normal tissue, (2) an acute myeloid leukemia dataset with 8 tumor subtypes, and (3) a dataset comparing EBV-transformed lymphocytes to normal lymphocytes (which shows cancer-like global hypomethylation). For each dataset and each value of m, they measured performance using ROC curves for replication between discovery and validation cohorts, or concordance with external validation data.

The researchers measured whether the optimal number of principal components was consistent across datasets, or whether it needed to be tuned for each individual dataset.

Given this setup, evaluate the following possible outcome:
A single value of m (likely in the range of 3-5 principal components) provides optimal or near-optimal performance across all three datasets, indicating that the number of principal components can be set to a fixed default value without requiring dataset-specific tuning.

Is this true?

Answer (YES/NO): NO